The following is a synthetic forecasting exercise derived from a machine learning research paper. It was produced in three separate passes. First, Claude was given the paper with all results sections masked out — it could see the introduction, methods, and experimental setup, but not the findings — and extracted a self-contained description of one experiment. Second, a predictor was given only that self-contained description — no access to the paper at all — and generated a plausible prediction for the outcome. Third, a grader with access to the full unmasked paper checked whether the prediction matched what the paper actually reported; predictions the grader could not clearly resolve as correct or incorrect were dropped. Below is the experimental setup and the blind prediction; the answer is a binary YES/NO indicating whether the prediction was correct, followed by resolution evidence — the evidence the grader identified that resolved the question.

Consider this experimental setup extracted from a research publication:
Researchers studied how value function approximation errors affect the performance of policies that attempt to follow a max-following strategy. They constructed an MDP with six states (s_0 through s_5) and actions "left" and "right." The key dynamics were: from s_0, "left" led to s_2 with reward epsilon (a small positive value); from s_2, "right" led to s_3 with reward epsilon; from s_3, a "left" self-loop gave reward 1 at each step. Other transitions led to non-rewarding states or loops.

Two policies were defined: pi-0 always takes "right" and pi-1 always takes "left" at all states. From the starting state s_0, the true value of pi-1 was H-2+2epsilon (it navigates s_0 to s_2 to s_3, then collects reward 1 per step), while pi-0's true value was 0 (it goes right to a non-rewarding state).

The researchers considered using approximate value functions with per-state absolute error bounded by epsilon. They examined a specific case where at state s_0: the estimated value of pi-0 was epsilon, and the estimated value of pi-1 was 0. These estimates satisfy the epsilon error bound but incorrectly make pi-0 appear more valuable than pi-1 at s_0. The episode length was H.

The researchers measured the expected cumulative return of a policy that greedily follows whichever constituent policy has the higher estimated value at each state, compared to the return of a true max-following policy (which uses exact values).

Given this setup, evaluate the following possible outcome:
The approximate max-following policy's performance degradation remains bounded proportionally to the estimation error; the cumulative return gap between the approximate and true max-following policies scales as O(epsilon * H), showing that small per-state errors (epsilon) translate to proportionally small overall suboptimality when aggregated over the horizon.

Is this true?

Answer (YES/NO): NO